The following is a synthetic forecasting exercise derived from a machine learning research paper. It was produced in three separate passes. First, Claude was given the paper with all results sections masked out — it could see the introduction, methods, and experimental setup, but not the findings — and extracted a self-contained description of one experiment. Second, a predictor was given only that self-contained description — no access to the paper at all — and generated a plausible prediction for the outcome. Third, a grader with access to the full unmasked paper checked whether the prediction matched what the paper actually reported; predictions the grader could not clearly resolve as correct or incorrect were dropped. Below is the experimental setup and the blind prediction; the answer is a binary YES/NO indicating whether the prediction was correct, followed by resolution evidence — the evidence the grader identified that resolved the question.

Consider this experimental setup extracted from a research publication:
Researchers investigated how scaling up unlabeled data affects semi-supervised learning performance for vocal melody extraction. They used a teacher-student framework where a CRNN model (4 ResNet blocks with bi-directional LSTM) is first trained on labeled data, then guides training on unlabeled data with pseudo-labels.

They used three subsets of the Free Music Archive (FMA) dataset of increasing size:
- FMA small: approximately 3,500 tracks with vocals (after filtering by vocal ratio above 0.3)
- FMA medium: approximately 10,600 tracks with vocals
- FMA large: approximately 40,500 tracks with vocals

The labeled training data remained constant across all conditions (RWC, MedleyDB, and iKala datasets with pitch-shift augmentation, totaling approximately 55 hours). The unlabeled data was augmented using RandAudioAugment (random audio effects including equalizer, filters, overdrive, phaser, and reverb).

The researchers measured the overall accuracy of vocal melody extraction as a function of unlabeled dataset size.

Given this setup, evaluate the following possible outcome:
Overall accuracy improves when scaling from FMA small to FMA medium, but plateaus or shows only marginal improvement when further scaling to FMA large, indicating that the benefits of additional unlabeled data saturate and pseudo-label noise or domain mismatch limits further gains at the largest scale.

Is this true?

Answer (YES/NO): NO